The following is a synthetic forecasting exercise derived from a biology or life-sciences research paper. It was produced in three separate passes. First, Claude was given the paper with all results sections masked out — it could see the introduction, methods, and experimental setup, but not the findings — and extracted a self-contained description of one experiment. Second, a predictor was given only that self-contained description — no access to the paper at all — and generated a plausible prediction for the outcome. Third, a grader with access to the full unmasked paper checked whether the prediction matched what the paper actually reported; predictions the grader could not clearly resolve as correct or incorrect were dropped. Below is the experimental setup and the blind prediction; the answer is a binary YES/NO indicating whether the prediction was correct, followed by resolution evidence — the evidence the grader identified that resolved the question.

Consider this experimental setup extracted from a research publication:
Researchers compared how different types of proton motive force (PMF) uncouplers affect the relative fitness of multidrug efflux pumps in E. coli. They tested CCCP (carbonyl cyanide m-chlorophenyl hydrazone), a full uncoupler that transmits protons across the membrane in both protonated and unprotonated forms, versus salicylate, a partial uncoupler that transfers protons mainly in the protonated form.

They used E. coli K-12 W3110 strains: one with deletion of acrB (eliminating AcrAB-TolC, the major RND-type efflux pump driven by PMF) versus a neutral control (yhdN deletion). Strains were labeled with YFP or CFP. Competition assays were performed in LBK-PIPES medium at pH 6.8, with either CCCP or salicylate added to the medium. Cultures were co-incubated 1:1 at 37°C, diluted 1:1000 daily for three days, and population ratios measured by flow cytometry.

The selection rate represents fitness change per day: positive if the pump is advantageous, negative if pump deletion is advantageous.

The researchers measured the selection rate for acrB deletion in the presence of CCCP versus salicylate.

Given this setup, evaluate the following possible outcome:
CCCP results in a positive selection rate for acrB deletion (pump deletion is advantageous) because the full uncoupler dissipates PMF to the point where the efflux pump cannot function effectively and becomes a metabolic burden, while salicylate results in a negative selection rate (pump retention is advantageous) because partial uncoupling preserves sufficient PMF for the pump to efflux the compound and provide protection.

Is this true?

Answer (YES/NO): NO